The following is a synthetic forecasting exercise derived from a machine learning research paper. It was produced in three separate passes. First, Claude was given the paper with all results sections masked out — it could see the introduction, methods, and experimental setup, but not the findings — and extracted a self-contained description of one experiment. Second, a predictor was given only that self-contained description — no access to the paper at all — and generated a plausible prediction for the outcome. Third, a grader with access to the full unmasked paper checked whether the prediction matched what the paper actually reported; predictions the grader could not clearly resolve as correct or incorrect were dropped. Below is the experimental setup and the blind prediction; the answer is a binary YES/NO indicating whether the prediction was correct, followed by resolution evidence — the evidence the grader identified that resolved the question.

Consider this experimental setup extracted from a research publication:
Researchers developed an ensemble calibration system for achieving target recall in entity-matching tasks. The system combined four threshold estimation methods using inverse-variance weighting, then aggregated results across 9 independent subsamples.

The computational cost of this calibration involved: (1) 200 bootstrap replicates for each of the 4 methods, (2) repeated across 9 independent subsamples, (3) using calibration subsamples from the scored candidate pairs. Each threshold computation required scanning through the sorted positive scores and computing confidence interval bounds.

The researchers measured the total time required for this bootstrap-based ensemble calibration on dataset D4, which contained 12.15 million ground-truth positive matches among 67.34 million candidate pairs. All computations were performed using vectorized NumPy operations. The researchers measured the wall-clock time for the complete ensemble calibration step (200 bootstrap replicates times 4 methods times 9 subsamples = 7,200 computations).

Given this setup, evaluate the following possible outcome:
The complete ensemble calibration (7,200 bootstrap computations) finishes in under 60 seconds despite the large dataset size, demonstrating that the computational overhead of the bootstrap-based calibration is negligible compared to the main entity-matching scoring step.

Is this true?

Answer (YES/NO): YES